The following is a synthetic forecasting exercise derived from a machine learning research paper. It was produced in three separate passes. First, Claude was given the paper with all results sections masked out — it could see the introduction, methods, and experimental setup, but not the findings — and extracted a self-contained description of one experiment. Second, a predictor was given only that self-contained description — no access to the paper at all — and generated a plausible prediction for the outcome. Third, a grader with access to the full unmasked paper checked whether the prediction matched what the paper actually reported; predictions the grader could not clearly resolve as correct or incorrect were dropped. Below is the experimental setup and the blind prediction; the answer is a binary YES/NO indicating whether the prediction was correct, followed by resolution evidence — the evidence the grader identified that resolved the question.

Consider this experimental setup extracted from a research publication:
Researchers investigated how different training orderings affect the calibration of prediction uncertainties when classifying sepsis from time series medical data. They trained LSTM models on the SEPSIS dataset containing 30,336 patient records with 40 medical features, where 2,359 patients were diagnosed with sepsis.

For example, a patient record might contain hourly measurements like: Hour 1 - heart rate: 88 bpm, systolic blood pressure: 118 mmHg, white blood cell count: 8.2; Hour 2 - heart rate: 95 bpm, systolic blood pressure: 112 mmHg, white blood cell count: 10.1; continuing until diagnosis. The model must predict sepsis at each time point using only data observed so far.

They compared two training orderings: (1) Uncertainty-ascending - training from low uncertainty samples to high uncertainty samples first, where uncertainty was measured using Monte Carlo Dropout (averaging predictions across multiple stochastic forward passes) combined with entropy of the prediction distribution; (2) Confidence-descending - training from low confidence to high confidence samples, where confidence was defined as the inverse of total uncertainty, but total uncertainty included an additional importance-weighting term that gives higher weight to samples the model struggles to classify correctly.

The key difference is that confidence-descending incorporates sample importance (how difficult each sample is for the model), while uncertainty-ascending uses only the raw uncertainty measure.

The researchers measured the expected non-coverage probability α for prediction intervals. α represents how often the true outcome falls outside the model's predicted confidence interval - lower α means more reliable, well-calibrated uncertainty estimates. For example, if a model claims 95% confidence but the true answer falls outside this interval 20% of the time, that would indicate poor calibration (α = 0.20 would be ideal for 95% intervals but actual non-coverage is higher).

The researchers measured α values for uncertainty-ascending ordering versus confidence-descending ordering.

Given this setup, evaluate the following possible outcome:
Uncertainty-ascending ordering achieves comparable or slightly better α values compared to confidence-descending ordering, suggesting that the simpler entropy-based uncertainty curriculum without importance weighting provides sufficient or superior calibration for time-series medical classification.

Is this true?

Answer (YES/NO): YES